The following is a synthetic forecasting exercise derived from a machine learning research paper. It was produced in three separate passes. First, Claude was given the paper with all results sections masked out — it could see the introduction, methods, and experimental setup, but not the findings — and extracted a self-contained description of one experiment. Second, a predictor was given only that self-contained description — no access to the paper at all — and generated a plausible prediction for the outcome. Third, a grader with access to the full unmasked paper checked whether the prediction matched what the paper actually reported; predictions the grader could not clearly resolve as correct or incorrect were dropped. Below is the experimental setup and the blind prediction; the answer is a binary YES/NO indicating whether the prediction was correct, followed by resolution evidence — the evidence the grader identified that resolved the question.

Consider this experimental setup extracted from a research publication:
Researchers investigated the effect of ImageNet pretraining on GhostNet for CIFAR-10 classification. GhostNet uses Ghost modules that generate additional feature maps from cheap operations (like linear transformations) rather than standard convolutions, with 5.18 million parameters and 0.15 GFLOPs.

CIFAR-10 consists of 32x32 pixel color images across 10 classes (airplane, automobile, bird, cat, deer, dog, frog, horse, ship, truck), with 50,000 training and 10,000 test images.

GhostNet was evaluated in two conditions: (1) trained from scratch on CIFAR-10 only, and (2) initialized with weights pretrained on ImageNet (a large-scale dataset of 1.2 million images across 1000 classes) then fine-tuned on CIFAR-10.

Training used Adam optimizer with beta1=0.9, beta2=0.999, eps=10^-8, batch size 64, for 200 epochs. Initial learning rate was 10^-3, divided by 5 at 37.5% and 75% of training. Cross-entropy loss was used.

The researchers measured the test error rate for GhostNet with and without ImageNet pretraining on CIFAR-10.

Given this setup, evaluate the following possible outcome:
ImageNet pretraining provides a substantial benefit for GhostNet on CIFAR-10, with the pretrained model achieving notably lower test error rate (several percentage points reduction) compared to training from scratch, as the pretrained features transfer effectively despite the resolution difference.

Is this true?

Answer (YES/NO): NO